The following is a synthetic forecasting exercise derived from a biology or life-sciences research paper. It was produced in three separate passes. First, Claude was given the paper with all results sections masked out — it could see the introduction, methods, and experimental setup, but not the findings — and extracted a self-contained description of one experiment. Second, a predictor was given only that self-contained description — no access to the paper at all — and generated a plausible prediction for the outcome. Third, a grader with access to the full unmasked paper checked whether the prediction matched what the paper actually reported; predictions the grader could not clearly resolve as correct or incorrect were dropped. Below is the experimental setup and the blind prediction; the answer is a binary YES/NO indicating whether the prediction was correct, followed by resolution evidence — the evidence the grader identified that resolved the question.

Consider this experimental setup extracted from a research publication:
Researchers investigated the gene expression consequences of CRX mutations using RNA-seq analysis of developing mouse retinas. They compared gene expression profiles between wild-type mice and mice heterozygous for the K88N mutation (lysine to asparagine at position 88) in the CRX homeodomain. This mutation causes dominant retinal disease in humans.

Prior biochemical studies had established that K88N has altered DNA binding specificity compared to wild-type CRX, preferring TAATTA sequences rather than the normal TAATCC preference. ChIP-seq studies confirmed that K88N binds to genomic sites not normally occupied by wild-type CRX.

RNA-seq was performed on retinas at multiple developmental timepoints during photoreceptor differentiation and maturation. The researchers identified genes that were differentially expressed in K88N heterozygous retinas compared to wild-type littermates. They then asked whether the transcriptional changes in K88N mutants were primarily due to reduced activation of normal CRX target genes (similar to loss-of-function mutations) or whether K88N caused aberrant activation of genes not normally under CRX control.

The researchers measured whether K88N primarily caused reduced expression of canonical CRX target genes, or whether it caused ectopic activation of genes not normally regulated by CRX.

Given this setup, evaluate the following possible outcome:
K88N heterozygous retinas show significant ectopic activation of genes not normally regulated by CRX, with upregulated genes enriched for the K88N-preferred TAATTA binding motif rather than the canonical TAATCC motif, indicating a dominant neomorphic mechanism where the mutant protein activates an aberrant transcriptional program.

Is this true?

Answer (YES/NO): NO